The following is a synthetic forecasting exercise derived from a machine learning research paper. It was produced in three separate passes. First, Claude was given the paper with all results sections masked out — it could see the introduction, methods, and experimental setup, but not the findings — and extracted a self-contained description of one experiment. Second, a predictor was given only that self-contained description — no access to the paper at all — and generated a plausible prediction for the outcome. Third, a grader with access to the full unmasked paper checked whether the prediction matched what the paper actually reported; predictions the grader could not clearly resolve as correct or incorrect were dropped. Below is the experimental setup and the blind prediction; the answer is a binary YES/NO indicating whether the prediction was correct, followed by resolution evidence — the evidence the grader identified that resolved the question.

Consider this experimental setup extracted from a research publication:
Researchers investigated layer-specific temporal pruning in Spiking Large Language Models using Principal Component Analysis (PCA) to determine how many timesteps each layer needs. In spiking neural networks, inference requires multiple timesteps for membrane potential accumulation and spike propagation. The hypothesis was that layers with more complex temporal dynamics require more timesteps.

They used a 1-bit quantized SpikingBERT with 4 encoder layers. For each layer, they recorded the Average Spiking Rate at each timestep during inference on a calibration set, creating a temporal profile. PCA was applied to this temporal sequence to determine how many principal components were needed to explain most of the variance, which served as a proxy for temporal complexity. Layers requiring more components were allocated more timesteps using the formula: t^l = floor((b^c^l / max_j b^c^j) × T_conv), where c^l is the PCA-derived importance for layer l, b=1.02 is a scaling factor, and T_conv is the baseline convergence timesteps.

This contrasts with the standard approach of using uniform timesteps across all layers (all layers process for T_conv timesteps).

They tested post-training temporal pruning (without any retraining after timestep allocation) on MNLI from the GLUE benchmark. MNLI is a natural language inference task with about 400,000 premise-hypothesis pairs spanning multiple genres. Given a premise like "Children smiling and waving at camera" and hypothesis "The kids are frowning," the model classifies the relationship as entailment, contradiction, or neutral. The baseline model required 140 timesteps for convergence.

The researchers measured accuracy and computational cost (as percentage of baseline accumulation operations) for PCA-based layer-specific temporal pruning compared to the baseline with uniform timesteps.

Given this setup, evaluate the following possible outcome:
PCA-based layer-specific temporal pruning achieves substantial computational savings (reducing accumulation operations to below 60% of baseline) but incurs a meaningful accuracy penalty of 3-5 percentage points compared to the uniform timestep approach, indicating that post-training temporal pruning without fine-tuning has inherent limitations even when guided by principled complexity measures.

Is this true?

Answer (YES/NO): NO